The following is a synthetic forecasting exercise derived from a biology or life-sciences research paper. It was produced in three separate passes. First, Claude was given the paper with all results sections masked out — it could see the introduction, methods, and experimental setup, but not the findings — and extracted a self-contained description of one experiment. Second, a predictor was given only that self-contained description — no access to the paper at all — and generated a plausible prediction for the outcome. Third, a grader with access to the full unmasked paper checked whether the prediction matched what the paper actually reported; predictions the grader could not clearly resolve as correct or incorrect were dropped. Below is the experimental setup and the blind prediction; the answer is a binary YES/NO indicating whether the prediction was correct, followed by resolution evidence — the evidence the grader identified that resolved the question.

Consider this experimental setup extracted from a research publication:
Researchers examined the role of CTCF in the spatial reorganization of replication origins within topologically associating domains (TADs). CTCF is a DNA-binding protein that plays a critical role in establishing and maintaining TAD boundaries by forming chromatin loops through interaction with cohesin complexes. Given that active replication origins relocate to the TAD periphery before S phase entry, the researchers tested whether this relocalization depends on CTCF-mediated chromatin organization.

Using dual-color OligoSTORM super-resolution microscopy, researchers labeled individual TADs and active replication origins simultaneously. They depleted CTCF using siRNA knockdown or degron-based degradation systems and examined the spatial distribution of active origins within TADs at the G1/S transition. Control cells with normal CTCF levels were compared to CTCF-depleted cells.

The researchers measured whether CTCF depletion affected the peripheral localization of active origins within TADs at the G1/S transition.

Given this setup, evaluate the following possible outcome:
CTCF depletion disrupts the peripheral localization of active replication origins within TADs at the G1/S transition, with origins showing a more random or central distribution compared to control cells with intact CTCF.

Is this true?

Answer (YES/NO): YES